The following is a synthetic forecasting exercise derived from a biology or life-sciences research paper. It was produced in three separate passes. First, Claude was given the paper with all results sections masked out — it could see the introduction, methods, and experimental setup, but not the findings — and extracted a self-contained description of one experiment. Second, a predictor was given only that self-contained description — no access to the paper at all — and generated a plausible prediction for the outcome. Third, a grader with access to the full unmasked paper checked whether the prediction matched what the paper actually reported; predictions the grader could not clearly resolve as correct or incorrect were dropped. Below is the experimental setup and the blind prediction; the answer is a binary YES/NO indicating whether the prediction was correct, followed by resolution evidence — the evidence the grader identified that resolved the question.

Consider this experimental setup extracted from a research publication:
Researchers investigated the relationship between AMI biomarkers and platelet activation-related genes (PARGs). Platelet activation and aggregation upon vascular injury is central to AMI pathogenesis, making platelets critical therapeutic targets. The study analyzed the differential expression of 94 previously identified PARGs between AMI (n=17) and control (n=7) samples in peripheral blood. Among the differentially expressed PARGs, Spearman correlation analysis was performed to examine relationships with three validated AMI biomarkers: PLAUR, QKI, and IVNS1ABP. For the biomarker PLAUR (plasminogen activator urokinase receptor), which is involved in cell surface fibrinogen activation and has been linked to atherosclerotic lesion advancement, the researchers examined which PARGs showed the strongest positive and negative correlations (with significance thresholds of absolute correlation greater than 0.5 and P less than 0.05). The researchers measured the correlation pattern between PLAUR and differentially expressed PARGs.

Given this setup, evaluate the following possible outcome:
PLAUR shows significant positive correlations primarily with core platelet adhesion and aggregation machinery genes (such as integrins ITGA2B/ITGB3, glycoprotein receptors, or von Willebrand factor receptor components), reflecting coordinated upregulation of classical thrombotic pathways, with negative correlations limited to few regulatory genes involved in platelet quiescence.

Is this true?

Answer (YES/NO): NO